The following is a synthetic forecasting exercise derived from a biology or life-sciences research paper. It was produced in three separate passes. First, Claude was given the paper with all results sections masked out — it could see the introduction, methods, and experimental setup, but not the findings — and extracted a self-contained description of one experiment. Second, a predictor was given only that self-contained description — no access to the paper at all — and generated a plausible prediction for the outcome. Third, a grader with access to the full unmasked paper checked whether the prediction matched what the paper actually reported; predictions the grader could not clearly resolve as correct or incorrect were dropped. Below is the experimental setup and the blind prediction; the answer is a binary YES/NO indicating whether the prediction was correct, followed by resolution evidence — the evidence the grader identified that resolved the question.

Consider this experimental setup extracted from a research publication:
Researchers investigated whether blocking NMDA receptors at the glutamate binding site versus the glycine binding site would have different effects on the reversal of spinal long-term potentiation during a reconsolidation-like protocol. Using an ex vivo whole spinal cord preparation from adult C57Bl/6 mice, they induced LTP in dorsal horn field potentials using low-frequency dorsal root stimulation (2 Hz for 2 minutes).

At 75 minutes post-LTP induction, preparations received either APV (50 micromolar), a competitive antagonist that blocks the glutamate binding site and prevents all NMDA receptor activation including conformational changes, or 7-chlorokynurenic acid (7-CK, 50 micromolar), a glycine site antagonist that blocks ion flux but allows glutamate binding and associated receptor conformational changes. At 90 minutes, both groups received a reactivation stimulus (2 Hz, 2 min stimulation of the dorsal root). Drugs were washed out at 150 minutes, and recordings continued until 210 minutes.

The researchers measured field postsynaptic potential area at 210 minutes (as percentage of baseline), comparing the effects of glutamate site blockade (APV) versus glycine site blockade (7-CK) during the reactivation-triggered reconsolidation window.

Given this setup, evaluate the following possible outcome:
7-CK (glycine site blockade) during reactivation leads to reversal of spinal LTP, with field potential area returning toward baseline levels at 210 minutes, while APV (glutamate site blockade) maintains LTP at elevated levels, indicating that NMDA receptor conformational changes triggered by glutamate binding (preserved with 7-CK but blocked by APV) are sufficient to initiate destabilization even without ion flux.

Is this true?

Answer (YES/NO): YES